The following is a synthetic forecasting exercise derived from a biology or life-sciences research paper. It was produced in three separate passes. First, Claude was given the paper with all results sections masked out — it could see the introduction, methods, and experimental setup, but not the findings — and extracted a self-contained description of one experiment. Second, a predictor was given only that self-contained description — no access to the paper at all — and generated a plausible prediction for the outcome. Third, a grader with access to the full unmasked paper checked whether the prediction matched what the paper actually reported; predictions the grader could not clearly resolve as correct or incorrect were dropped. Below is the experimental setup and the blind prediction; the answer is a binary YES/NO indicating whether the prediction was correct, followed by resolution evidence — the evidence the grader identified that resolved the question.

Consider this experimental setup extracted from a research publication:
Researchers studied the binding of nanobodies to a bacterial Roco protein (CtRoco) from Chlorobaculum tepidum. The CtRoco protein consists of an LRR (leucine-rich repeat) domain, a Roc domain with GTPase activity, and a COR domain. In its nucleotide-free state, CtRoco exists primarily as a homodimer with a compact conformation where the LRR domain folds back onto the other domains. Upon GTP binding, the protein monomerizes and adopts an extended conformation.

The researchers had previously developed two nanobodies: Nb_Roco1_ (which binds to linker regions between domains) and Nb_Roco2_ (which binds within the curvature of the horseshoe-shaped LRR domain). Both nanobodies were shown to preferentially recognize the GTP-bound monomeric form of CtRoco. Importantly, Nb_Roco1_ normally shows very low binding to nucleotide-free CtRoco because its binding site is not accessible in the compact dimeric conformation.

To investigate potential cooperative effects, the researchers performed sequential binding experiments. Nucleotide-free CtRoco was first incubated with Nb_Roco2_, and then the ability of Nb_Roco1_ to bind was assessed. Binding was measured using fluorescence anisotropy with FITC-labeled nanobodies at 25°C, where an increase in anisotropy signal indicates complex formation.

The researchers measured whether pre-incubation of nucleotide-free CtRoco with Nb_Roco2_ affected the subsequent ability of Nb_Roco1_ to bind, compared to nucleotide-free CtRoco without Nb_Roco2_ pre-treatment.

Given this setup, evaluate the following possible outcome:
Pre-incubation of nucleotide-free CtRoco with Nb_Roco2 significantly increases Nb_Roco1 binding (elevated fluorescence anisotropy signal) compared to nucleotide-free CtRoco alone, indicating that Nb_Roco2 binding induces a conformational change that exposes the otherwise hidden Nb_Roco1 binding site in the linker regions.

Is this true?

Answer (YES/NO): YES